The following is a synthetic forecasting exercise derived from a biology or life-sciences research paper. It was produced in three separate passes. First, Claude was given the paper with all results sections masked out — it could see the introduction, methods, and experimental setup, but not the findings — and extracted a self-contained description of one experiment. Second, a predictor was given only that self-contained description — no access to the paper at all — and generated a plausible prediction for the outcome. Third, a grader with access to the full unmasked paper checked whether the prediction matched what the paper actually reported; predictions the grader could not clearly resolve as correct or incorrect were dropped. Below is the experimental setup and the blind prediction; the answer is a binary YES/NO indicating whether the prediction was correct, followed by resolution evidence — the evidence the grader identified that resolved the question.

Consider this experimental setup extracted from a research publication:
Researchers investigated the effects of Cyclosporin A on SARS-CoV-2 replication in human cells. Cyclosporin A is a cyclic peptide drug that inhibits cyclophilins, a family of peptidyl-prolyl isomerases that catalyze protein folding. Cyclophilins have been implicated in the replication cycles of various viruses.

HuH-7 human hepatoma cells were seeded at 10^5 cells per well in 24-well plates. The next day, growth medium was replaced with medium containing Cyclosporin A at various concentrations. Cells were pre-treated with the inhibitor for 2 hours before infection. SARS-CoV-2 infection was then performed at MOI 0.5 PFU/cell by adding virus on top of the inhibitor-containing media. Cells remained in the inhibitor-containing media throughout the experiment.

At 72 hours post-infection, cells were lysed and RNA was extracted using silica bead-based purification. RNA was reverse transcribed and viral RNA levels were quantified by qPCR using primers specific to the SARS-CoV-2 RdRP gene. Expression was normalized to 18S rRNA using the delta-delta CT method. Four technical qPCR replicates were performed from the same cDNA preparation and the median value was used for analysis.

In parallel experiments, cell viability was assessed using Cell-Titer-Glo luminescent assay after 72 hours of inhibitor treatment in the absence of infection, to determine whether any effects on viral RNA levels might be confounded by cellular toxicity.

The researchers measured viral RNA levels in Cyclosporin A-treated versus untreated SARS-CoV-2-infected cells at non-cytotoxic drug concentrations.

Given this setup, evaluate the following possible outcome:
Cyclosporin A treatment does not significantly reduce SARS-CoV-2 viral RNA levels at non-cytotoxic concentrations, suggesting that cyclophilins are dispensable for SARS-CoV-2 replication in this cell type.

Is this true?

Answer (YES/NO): NO